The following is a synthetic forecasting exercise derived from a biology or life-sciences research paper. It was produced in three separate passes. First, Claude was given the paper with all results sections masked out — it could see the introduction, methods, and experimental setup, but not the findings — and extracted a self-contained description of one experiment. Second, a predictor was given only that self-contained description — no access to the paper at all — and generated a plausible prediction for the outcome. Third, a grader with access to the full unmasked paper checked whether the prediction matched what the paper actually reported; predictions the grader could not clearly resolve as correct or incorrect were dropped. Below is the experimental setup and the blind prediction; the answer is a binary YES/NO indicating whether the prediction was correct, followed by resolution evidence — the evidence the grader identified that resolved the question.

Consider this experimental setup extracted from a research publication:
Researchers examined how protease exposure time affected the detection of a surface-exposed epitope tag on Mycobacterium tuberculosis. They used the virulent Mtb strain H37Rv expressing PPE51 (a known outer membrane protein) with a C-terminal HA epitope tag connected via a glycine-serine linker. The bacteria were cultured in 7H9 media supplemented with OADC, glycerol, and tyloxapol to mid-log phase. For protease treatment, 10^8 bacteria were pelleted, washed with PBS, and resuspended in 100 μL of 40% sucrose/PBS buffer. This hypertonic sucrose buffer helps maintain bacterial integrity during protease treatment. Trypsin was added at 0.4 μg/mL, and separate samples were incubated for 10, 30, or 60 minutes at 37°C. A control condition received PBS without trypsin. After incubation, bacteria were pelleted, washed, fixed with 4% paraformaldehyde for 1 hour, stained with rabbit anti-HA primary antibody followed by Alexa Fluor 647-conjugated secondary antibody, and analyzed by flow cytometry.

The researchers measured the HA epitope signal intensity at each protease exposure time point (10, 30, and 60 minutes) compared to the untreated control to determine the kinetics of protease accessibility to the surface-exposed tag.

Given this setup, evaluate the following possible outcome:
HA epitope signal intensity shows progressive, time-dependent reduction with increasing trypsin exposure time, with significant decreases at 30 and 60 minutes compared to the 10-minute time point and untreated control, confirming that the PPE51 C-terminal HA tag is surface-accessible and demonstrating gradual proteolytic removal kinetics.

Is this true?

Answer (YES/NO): NO